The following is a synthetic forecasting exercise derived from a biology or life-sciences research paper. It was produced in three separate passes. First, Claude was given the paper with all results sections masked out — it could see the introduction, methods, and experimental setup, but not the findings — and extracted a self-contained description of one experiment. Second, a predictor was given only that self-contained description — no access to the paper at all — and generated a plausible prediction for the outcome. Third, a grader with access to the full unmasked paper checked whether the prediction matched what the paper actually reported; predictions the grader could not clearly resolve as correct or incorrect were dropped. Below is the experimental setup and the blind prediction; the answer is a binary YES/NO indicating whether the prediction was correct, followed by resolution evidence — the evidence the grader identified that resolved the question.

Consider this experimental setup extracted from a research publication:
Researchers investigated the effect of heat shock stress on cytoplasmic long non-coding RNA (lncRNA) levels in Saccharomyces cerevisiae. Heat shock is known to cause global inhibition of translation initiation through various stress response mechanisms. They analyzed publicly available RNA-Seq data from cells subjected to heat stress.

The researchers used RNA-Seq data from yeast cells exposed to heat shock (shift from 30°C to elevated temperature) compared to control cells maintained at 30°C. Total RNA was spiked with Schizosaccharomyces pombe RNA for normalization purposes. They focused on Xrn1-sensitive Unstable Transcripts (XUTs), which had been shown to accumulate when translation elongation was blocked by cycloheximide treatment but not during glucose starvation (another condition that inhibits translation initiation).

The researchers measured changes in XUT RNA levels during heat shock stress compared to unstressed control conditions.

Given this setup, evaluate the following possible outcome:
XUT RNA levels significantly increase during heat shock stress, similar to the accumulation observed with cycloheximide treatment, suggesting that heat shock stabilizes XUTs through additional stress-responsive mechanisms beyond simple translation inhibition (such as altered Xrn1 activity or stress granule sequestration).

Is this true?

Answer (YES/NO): NO